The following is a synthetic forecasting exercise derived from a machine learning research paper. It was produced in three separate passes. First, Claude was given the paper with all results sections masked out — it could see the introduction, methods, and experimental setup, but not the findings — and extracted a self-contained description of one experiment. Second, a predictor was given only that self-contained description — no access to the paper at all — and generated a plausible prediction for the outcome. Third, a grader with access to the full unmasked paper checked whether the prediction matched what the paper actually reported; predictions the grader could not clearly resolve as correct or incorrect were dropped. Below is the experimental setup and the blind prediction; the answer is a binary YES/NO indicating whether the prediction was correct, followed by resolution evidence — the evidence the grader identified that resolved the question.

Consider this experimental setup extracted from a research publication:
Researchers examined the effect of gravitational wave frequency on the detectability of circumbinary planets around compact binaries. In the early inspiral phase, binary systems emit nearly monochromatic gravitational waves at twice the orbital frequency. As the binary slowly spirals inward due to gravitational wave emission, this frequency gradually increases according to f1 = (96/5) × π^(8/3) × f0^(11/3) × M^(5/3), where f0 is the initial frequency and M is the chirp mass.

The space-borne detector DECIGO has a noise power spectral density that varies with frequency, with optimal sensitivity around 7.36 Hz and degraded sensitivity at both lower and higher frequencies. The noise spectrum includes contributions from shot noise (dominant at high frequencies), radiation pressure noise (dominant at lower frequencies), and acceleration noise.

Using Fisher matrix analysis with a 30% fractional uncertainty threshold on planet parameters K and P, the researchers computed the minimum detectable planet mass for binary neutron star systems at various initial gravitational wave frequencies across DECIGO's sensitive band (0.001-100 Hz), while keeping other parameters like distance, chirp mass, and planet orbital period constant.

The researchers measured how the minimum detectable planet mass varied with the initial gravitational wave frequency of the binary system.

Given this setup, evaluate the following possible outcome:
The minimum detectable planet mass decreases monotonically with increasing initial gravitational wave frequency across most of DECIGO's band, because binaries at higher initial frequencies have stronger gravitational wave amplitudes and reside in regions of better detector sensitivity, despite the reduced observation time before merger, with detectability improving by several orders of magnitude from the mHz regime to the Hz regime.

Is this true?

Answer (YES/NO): YES